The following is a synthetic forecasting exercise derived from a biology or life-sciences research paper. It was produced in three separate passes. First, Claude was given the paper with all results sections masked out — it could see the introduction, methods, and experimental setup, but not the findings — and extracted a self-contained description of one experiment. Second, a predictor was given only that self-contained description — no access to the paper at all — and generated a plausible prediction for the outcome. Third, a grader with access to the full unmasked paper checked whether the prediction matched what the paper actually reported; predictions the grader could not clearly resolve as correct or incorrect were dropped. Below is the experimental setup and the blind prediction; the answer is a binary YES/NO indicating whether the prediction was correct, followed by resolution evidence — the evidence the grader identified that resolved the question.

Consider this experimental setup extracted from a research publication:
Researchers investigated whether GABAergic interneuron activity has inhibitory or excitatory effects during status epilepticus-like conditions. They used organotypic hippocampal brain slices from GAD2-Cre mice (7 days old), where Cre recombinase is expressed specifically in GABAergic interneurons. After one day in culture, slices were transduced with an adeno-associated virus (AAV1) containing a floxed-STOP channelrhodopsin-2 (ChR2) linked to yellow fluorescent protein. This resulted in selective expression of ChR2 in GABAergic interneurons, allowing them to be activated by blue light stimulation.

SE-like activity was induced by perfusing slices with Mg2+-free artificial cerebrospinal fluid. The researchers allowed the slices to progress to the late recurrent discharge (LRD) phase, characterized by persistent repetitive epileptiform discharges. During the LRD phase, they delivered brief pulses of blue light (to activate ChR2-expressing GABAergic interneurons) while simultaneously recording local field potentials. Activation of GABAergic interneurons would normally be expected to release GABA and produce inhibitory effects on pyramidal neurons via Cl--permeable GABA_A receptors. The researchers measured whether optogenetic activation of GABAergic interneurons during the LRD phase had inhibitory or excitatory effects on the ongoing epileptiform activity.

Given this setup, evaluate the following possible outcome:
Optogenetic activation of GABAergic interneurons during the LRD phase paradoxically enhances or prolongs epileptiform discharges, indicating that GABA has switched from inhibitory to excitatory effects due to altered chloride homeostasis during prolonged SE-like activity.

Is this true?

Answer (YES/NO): YES